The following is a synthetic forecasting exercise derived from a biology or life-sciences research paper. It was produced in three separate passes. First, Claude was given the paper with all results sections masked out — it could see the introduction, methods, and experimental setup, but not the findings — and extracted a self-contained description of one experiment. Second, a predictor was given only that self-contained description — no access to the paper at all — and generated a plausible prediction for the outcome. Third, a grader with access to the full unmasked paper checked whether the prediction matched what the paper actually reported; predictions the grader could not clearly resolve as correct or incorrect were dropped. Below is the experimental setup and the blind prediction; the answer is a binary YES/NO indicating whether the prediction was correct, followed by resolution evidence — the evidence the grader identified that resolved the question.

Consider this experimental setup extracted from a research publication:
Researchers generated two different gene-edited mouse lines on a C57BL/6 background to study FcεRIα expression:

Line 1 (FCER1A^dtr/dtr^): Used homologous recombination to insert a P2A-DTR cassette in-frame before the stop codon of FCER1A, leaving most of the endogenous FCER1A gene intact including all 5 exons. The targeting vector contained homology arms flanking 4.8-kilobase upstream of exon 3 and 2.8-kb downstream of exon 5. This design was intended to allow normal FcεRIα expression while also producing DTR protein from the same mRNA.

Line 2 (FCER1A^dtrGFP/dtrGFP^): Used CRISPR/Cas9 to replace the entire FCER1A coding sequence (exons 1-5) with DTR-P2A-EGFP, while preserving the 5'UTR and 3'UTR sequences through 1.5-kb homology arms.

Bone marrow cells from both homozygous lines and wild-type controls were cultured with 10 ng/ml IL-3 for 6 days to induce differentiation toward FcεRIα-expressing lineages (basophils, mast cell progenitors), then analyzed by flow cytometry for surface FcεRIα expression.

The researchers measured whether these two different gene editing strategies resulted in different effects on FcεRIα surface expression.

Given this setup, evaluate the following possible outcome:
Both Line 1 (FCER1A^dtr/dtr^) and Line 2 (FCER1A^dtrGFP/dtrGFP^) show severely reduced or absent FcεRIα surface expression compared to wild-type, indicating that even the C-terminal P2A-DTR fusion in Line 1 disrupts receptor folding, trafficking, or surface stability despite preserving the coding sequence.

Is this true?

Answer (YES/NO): NO